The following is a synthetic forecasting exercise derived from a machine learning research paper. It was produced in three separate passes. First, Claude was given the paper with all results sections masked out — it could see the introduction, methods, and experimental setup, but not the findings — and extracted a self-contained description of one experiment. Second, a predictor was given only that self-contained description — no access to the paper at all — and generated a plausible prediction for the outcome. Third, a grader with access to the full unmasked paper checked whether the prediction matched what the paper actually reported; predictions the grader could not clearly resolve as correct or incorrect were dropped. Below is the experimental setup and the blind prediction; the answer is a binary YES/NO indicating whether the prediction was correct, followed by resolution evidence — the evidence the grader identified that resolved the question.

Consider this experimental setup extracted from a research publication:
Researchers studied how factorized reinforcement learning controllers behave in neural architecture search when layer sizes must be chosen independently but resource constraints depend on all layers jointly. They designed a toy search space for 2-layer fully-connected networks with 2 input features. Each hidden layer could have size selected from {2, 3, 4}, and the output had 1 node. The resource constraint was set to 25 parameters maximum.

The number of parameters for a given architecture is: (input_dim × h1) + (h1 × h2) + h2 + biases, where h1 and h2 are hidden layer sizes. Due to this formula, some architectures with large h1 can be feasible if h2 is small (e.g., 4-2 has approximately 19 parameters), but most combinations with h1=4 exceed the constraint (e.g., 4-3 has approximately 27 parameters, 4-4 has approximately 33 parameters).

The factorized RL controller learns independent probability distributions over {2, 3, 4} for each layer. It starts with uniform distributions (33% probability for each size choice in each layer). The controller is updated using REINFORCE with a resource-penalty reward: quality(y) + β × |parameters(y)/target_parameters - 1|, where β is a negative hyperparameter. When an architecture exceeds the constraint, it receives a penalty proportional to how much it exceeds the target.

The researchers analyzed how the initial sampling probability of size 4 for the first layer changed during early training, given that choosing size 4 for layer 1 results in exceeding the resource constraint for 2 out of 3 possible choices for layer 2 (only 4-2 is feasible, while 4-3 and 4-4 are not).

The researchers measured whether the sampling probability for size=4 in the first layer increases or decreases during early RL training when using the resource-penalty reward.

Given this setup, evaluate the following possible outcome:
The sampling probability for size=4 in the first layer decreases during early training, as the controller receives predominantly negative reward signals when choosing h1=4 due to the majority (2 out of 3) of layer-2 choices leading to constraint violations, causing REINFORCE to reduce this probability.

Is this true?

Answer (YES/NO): YES